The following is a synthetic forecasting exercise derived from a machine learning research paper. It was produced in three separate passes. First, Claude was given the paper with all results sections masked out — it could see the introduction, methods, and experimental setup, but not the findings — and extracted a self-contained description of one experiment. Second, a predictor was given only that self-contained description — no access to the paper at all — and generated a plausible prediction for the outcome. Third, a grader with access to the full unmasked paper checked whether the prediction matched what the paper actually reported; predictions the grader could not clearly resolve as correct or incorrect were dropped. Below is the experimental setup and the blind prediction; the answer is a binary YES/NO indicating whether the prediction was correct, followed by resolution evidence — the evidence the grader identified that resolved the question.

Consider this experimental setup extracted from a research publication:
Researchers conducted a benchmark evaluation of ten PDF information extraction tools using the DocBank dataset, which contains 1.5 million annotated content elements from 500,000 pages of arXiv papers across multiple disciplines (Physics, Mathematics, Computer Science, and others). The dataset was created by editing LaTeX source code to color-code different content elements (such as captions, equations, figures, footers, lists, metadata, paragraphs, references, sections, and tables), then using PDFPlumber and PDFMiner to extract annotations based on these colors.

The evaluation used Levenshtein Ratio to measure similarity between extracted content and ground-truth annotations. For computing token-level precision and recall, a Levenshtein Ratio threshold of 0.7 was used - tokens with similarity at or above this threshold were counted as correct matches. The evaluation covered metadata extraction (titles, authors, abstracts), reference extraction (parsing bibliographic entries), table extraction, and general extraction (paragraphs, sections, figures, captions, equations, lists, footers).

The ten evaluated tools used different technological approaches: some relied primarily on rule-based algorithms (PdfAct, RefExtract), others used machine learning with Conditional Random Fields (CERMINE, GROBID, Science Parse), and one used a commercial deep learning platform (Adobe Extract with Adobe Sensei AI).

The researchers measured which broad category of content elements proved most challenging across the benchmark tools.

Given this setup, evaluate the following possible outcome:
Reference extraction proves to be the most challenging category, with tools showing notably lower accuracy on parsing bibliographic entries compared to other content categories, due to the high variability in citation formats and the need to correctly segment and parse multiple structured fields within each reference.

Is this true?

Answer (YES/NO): NO